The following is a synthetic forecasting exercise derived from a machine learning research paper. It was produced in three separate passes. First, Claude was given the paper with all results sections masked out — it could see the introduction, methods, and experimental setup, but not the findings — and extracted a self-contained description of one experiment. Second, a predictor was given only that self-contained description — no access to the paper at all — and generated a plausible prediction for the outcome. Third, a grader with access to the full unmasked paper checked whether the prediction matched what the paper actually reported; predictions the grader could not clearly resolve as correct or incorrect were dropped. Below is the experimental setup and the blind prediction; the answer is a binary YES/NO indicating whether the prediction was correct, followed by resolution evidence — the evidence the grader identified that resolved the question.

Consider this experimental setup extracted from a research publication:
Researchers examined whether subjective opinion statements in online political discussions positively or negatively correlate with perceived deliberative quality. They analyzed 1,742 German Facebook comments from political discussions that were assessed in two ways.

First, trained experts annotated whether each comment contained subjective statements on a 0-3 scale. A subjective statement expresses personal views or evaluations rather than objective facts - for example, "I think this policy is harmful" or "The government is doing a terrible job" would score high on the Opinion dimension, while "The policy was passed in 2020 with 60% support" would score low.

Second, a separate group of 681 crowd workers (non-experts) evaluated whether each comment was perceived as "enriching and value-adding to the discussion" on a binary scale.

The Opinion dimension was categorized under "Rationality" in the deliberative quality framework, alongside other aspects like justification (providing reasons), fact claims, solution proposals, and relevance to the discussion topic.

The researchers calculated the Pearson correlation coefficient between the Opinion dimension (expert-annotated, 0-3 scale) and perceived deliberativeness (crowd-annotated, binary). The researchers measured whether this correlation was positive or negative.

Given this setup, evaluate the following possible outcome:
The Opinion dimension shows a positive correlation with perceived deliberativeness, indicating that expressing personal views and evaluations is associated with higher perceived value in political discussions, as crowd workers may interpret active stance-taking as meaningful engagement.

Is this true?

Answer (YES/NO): NO